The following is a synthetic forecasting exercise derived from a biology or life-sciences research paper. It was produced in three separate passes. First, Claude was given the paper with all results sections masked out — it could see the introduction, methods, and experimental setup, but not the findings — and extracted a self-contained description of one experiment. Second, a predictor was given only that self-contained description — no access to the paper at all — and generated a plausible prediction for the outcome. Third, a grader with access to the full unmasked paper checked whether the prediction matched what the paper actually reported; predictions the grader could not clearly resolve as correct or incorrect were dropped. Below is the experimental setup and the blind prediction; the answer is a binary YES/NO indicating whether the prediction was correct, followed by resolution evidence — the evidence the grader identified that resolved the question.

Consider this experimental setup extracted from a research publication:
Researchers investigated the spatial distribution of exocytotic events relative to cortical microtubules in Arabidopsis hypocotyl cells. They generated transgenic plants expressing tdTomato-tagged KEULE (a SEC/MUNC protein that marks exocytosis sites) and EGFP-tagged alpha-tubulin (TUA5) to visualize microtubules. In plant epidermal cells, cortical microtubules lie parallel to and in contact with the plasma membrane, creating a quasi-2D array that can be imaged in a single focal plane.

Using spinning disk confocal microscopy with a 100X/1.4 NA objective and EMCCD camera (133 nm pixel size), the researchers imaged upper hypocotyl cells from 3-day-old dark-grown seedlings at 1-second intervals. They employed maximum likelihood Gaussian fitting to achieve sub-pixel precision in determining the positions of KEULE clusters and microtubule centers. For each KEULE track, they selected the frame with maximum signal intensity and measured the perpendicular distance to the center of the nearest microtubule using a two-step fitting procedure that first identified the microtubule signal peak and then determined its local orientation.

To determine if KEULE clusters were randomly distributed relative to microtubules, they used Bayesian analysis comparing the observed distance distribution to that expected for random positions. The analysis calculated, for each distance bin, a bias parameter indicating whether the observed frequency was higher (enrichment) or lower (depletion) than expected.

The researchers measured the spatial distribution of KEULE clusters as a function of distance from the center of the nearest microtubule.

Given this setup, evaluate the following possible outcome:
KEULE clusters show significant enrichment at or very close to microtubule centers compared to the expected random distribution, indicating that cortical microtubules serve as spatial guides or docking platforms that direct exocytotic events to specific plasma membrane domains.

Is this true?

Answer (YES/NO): YES